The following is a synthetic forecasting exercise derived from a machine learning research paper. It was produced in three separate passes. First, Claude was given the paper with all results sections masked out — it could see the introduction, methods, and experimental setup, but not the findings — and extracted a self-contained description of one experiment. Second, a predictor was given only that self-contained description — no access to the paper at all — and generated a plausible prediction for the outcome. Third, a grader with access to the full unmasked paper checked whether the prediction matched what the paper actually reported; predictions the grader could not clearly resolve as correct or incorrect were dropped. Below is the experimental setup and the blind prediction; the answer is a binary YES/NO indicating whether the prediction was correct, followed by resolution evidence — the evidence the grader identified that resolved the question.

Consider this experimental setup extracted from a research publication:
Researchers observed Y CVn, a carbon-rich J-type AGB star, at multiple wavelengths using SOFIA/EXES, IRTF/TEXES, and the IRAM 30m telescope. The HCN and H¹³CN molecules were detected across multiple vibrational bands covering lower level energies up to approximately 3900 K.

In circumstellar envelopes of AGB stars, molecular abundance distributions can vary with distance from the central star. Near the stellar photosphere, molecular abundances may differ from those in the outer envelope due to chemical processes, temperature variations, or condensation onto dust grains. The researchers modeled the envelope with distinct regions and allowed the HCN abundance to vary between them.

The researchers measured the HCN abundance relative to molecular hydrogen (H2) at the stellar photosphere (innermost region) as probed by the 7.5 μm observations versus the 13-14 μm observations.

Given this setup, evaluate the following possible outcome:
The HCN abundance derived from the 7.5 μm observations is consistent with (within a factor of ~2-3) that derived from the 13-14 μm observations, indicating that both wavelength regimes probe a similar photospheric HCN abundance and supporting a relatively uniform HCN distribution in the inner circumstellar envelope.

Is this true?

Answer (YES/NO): NO